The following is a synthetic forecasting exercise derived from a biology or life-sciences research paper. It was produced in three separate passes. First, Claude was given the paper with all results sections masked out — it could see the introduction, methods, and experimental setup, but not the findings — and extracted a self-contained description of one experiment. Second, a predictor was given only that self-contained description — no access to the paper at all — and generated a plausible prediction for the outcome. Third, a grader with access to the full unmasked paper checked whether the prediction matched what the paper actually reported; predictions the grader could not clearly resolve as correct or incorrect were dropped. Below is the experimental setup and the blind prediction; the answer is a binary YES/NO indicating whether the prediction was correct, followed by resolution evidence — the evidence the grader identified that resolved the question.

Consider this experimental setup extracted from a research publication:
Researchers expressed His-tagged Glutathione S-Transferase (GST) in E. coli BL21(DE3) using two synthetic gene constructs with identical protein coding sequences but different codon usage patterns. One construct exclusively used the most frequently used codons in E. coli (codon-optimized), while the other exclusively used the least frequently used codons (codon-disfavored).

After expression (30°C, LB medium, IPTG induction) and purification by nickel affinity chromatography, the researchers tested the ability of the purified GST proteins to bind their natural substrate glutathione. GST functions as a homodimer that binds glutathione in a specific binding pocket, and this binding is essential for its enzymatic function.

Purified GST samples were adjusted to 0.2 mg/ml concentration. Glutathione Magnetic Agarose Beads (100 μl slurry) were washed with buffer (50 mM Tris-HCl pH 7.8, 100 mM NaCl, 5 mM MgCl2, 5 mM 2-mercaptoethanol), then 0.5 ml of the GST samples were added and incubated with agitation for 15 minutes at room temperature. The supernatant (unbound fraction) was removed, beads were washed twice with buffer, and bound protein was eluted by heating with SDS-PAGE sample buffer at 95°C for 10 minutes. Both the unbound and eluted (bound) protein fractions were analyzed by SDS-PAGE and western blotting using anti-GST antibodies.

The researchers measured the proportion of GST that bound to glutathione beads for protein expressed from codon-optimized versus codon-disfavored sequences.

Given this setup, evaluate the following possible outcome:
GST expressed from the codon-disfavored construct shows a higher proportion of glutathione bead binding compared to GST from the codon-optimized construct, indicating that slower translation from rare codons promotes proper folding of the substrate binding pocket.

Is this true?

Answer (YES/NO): NO